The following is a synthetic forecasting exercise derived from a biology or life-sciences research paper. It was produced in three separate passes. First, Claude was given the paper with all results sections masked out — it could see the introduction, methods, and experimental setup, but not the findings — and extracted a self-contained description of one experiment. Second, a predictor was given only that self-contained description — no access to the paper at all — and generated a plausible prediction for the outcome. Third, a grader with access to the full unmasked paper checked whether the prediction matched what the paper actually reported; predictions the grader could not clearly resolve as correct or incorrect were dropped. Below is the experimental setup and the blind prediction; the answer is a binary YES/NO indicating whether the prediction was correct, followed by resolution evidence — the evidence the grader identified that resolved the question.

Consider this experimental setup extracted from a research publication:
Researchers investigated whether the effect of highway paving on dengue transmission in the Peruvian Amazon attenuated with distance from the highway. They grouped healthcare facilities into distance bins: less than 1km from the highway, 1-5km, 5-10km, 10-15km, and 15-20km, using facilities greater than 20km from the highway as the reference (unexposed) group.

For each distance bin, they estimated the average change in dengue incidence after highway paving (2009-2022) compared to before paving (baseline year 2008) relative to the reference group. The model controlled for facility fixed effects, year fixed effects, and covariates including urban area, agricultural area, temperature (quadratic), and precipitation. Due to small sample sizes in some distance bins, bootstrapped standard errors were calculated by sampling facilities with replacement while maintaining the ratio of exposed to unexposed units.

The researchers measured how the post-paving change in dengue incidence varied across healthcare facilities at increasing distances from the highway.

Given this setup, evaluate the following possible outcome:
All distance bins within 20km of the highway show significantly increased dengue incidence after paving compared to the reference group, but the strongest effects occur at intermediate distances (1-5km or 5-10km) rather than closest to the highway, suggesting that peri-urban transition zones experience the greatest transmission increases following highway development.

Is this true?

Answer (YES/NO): NO